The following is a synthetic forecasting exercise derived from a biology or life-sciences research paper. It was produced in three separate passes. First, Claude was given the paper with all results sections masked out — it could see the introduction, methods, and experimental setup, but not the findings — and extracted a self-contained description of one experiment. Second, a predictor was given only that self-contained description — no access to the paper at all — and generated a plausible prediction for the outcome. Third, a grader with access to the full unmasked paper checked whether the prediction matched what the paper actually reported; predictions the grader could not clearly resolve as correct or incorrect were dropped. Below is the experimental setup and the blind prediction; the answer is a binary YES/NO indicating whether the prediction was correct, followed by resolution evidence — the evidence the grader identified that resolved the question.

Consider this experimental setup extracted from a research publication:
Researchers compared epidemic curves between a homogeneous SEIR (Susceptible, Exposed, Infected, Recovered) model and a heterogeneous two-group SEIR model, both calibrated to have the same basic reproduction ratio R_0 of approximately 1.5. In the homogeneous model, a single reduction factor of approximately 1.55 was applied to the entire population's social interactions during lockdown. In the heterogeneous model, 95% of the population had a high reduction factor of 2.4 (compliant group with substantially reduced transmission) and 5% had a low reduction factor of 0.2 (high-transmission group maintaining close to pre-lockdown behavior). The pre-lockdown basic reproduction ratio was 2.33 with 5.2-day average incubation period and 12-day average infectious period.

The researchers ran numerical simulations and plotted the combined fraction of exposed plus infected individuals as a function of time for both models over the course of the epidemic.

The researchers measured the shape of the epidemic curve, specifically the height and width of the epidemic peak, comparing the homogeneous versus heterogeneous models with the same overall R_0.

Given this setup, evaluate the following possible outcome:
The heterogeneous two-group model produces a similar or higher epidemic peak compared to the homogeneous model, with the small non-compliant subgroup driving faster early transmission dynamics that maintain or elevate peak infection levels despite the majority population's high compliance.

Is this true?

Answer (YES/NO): NO